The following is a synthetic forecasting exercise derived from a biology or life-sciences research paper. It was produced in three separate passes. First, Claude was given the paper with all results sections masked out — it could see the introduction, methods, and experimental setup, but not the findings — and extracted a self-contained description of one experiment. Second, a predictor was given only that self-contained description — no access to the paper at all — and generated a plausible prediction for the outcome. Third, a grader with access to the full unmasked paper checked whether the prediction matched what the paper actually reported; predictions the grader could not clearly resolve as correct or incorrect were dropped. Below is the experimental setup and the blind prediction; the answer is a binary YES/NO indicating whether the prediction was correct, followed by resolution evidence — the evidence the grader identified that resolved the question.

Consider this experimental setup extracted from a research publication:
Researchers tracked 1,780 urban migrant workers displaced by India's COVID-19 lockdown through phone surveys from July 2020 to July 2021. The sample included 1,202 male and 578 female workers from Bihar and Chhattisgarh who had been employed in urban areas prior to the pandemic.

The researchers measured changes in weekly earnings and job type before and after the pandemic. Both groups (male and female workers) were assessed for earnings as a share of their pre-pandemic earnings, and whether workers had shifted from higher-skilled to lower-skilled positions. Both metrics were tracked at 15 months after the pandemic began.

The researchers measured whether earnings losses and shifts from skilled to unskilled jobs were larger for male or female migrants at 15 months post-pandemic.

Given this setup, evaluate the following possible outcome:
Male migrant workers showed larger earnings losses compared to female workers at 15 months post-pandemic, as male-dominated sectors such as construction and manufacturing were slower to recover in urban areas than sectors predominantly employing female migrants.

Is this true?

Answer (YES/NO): NO